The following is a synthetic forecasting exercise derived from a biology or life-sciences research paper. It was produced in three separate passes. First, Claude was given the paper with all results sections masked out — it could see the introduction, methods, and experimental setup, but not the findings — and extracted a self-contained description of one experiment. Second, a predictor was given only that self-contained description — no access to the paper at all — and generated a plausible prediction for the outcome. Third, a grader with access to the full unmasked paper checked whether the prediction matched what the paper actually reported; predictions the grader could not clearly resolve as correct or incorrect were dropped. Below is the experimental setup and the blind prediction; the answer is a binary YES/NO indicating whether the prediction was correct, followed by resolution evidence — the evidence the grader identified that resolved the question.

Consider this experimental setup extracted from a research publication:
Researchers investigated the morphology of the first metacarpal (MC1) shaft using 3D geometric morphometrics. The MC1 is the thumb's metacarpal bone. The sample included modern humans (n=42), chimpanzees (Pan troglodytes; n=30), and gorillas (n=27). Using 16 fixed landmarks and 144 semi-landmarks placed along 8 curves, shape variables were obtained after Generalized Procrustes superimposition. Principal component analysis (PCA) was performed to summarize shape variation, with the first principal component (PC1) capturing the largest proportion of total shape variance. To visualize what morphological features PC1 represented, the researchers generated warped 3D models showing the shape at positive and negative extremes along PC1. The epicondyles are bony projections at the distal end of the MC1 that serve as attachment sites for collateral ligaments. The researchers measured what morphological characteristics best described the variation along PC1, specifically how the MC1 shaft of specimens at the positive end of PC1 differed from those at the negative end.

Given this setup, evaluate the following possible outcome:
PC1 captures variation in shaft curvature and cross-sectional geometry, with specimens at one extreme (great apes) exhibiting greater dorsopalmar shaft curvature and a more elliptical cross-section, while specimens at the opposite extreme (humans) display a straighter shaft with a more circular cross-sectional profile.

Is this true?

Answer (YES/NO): NO